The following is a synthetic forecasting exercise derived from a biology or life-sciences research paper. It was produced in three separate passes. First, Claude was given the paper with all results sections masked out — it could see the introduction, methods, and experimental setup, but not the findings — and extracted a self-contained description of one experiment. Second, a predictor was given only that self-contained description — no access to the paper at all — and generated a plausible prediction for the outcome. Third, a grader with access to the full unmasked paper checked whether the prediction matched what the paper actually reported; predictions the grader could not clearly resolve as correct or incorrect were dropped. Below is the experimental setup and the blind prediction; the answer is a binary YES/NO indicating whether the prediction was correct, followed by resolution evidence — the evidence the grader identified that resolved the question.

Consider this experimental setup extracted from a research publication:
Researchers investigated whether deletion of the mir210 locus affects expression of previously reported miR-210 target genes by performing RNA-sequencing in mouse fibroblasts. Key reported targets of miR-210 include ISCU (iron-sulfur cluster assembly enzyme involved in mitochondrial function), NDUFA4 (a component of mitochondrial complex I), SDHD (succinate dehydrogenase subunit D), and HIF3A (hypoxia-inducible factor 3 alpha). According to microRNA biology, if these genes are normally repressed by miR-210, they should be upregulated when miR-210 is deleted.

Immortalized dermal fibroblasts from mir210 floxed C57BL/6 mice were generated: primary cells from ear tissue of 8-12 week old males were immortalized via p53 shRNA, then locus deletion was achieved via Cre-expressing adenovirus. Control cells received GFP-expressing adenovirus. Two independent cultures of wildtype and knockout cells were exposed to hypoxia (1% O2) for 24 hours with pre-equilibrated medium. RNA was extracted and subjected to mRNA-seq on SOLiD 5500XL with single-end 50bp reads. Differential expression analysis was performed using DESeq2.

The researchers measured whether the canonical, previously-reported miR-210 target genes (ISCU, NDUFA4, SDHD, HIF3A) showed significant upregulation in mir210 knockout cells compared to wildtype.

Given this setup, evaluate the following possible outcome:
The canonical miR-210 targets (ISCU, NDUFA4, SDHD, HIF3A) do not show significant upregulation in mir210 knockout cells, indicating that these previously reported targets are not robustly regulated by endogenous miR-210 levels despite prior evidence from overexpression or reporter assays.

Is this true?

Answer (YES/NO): YES